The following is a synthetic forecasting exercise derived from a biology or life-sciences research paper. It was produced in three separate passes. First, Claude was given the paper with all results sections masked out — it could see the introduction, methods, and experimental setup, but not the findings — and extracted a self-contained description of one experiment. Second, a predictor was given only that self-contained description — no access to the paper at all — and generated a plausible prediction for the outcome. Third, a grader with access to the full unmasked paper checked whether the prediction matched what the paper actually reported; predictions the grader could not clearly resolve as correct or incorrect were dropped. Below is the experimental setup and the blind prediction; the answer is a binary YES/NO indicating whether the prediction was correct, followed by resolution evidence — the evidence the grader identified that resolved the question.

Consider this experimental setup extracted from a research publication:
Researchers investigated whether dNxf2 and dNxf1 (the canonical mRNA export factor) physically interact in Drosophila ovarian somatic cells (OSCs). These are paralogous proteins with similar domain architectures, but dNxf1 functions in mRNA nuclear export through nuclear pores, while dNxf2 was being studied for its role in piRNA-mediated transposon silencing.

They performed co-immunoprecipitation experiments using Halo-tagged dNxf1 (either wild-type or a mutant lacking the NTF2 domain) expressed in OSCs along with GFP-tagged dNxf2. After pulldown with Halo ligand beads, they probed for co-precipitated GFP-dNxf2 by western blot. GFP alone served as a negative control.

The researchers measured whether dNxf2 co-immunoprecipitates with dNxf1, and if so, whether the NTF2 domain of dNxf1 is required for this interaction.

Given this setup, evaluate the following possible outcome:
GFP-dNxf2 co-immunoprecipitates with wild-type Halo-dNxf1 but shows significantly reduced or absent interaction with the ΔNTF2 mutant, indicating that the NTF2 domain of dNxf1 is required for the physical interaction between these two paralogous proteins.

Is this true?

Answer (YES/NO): NO